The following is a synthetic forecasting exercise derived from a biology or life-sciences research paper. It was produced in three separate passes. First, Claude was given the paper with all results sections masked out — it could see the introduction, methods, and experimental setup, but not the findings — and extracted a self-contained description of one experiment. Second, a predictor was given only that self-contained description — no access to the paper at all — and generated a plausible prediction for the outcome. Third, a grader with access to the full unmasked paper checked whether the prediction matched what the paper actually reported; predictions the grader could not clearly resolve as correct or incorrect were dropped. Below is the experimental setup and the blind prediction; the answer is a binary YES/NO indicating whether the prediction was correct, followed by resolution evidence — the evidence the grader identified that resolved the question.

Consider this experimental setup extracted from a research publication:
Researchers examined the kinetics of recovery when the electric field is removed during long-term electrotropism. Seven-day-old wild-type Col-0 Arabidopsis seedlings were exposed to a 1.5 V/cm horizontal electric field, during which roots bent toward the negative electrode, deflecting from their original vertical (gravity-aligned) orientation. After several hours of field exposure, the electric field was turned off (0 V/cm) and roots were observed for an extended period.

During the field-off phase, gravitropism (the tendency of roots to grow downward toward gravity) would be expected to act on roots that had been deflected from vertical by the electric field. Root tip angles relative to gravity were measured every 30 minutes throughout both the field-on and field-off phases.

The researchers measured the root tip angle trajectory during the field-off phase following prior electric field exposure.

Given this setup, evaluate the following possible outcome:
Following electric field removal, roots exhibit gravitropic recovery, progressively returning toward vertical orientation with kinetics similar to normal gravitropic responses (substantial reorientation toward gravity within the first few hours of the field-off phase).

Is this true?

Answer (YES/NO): YES